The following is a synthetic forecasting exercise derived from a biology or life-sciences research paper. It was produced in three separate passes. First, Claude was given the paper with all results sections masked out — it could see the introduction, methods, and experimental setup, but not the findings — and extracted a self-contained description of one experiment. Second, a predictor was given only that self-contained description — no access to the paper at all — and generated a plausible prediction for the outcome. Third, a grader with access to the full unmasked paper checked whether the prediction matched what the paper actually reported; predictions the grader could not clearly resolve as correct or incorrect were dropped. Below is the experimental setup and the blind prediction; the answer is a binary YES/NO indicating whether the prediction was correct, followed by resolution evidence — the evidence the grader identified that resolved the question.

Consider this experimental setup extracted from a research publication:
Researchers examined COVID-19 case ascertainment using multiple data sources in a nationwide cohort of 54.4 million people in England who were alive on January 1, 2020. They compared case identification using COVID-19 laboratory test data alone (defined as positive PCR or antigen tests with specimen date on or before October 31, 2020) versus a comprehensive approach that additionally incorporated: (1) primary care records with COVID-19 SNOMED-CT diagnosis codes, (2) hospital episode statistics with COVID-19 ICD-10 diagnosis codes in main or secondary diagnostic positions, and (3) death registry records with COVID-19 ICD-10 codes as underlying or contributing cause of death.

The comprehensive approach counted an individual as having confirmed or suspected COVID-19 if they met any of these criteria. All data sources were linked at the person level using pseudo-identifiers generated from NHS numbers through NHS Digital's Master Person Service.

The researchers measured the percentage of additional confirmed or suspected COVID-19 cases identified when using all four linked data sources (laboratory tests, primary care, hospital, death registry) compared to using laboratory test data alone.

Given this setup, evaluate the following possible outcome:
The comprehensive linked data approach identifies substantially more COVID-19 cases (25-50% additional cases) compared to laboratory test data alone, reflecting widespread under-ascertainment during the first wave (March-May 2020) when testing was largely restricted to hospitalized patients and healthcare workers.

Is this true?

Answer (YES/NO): NO